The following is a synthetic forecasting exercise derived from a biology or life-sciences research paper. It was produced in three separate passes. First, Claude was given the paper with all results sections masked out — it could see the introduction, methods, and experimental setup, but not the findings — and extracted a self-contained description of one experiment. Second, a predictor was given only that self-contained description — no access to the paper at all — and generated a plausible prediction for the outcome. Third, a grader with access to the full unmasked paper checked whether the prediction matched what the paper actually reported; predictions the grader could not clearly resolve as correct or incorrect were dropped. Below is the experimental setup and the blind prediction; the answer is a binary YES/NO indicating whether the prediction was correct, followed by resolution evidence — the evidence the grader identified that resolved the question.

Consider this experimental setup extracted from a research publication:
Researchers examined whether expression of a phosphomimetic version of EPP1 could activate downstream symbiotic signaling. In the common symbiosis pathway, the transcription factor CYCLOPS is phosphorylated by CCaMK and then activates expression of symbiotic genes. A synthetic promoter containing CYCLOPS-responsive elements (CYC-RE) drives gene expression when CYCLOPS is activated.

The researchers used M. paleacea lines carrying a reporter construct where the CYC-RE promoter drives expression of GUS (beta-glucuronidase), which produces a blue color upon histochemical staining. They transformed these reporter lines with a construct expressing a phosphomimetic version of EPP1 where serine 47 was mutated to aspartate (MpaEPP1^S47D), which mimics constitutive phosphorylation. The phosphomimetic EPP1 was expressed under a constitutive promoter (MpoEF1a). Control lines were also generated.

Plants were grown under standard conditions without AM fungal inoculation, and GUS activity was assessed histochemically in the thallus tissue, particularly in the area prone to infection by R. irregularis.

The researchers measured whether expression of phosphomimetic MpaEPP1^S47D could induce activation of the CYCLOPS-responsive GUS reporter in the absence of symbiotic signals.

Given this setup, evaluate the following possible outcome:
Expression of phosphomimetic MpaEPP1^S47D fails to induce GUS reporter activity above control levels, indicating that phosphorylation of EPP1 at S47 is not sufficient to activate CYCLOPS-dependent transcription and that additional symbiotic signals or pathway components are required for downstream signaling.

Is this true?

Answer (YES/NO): NO